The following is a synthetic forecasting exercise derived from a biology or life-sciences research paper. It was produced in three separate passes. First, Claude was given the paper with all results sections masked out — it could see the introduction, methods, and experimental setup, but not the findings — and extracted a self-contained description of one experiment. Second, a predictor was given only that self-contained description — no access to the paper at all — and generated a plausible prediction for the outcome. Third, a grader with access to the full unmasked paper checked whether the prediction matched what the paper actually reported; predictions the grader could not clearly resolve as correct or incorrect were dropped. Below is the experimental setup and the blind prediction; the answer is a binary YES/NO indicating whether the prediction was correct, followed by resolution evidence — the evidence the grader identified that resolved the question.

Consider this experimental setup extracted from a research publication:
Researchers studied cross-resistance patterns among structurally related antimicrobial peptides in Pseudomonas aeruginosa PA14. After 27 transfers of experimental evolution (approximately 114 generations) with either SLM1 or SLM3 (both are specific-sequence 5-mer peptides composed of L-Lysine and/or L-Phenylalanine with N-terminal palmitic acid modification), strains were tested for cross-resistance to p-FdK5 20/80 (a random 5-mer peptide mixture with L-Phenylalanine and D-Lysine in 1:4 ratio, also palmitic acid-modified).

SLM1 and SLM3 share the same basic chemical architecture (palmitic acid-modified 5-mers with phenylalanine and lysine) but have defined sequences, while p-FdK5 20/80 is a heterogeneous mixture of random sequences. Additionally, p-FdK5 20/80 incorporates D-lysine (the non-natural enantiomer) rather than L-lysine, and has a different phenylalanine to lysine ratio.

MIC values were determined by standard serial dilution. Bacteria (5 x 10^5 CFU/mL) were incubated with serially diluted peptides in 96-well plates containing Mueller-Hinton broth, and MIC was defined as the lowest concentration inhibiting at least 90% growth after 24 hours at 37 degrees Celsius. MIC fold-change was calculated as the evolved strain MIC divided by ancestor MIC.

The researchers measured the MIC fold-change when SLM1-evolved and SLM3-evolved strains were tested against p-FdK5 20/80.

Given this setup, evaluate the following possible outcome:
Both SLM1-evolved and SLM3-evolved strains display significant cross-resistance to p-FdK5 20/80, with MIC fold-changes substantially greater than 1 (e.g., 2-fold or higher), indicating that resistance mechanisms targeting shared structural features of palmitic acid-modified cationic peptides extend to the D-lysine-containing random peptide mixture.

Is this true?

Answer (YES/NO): NO